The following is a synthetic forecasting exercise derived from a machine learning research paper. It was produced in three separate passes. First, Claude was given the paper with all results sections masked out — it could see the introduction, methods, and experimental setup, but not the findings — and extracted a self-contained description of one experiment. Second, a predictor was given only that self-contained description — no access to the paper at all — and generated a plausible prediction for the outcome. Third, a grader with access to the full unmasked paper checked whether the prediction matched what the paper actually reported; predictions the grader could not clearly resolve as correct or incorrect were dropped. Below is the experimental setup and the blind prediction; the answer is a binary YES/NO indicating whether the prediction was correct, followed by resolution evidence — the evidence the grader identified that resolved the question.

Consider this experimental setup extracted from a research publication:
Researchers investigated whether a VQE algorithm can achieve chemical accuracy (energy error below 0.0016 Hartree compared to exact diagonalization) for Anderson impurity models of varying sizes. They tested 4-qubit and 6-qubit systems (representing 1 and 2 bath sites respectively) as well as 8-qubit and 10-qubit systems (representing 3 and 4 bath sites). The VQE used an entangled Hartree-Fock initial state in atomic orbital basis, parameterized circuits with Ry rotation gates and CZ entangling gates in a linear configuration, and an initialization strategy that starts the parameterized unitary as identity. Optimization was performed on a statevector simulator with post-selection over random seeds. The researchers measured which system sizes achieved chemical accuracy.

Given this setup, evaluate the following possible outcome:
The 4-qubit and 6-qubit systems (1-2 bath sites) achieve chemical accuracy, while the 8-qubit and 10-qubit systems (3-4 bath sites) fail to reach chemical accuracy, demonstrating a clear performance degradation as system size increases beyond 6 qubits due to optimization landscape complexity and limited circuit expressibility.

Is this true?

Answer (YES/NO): YES